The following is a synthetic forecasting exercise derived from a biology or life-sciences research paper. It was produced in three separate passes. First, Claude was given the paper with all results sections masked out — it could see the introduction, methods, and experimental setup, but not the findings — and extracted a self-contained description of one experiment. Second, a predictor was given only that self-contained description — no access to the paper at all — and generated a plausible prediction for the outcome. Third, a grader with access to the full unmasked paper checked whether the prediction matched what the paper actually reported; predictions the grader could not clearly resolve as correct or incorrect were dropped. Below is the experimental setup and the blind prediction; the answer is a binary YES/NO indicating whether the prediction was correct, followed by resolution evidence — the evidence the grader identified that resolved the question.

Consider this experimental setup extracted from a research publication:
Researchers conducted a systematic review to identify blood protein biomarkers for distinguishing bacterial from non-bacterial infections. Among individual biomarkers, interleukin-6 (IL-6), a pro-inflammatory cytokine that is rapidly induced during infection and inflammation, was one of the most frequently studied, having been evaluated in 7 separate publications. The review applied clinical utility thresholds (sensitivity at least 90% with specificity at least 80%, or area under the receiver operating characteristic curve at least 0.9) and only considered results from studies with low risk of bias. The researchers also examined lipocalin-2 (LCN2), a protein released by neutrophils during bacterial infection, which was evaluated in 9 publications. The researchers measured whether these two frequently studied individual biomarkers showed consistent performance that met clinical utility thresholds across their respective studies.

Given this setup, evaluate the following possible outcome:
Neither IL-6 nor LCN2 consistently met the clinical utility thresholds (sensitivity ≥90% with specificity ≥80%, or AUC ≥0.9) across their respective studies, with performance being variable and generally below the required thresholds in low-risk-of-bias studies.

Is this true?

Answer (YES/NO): YES